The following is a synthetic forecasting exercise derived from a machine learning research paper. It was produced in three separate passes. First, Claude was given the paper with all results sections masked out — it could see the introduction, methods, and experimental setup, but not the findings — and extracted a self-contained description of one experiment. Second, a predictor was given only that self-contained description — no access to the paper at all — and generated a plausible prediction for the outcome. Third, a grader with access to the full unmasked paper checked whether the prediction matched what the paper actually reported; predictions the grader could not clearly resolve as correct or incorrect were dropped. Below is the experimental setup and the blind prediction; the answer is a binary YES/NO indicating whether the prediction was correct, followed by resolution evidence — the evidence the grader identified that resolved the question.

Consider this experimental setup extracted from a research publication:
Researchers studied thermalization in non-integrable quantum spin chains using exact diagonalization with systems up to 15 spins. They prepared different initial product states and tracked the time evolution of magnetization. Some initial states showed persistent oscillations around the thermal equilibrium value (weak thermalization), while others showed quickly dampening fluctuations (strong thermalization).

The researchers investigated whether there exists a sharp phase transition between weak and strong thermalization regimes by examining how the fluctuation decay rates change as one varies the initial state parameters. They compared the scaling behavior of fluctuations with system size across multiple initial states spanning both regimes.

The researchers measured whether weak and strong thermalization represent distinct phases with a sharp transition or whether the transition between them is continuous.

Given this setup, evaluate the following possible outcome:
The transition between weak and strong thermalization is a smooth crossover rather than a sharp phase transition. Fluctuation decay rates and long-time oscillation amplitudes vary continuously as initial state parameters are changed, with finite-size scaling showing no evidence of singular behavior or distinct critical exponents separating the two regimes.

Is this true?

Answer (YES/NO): YES